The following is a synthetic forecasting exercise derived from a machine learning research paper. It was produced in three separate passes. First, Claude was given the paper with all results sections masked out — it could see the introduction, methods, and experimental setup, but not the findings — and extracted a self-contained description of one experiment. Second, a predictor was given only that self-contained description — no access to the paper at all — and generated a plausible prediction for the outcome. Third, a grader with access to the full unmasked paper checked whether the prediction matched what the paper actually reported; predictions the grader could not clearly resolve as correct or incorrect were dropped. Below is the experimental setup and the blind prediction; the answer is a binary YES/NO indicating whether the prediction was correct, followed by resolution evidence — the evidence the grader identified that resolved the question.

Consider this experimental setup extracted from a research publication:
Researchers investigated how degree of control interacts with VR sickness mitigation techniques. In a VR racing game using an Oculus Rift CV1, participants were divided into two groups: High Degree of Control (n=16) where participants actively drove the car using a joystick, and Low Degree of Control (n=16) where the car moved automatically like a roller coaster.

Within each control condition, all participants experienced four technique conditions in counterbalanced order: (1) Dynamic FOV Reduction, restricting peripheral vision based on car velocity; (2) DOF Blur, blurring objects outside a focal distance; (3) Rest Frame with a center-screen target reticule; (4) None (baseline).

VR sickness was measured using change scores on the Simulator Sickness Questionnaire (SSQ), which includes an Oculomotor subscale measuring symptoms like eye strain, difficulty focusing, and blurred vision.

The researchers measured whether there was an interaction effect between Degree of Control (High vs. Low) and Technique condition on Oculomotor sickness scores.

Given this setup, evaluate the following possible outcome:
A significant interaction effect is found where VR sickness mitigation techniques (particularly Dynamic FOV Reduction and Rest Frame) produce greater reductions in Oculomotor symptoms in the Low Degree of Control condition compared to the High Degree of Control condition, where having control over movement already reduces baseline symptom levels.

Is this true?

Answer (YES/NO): NO